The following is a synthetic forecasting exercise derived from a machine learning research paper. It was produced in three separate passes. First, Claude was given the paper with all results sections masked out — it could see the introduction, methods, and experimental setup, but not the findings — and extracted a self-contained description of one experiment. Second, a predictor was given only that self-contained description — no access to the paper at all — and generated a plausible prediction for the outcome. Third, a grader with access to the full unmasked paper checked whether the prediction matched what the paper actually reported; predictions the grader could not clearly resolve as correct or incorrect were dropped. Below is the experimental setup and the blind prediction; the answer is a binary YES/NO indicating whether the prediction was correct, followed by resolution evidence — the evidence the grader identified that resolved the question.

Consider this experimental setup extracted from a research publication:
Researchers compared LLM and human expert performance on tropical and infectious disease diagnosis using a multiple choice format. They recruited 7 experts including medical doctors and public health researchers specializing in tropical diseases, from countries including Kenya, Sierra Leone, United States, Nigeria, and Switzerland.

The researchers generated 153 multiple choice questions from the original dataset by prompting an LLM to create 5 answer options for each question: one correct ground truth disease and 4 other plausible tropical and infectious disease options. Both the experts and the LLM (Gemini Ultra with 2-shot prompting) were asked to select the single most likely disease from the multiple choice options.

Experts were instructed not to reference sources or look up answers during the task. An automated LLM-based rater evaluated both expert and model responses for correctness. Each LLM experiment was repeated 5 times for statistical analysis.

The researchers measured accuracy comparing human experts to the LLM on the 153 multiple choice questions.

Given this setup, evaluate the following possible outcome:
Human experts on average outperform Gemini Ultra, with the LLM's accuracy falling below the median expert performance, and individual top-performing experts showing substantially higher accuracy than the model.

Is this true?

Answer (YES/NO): NO